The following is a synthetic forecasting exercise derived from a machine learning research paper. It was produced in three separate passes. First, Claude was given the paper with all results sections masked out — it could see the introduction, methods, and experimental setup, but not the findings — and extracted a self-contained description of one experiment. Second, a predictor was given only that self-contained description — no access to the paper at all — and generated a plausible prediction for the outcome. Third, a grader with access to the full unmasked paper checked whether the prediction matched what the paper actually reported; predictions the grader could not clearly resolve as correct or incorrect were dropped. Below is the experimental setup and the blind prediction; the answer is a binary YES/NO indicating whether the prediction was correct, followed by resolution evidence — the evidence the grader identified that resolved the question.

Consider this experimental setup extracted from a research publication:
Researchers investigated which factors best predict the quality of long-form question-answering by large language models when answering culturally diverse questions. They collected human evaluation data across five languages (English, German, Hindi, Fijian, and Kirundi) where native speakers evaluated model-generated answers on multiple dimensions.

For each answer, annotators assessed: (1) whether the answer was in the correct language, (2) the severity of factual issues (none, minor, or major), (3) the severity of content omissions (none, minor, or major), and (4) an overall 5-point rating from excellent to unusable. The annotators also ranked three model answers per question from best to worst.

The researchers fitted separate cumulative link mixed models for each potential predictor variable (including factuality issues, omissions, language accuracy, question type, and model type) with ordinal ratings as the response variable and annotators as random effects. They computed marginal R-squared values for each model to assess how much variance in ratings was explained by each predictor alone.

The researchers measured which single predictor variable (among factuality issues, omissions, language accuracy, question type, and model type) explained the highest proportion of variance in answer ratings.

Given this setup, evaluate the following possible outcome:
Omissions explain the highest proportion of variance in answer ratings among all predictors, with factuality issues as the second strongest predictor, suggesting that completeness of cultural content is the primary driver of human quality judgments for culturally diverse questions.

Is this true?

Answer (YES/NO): YES